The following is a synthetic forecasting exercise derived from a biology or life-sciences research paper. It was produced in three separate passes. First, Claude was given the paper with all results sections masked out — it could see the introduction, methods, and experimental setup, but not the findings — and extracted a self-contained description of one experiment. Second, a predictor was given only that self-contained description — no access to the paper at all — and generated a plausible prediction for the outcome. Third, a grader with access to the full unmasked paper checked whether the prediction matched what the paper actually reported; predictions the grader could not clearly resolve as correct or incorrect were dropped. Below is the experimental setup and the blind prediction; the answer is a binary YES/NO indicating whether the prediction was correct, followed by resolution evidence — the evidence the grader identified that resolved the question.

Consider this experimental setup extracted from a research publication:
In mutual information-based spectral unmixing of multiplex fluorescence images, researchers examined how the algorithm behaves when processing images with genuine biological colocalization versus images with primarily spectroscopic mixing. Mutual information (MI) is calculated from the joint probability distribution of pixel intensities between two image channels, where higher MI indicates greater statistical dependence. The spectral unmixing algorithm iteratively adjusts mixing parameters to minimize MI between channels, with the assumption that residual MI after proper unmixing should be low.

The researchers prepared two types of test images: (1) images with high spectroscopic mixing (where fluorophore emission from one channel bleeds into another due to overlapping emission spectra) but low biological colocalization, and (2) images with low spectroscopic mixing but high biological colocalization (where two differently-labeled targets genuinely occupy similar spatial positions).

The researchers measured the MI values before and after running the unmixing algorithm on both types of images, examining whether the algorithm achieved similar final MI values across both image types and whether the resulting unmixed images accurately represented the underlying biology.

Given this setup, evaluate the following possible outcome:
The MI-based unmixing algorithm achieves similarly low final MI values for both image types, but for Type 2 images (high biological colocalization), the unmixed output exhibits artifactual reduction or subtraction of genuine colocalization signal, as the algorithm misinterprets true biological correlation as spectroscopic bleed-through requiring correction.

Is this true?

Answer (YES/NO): YES